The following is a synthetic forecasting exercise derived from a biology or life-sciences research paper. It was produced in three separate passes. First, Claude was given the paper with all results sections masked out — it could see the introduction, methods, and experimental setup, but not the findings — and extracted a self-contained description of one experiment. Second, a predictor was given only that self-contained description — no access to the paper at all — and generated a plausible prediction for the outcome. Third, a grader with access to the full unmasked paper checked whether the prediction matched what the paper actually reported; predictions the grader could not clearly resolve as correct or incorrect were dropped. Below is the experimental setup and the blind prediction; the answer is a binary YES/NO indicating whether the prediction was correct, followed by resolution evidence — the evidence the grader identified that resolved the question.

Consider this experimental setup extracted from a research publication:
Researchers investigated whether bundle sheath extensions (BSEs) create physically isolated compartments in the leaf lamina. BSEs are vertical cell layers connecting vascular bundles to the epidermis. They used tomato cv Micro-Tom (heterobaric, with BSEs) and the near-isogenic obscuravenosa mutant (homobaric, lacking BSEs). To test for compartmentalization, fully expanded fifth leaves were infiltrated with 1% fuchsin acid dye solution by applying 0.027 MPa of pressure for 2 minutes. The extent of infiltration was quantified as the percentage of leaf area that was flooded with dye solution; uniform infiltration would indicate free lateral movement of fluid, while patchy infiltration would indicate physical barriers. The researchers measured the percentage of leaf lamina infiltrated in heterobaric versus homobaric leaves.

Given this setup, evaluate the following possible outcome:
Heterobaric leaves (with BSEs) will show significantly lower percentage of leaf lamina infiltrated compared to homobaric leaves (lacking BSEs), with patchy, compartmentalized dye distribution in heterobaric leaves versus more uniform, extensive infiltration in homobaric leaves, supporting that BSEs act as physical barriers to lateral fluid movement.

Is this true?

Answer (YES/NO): YES